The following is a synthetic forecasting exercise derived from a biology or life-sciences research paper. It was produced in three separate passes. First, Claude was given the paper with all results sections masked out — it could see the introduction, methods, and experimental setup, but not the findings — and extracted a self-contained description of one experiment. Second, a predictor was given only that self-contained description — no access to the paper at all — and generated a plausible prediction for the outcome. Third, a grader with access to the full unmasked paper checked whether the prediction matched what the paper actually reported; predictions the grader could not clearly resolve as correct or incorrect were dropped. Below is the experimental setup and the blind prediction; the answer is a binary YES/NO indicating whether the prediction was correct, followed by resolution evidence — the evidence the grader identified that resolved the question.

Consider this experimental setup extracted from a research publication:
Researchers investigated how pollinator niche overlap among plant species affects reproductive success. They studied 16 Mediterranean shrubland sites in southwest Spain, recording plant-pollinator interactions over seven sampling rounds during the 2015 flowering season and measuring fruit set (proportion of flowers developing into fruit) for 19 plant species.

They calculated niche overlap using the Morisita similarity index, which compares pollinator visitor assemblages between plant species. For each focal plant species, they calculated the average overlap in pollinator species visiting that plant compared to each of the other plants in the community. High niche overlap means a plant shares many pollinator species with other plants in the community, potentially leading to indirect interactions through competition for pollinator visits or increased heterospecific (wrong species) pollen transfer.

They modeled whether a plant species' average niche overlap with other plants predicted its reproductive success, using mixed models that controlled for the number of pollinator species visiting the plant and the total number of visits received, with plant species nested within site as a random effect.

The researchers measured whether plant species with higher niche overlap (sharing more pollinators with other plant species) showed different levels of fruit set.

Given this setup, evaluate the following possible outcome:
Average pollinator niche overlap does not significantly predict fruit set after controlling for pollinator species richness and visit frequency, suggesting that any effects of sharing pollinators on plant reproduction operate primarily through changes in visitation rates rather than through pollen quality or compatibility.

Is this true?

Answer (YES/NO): NO